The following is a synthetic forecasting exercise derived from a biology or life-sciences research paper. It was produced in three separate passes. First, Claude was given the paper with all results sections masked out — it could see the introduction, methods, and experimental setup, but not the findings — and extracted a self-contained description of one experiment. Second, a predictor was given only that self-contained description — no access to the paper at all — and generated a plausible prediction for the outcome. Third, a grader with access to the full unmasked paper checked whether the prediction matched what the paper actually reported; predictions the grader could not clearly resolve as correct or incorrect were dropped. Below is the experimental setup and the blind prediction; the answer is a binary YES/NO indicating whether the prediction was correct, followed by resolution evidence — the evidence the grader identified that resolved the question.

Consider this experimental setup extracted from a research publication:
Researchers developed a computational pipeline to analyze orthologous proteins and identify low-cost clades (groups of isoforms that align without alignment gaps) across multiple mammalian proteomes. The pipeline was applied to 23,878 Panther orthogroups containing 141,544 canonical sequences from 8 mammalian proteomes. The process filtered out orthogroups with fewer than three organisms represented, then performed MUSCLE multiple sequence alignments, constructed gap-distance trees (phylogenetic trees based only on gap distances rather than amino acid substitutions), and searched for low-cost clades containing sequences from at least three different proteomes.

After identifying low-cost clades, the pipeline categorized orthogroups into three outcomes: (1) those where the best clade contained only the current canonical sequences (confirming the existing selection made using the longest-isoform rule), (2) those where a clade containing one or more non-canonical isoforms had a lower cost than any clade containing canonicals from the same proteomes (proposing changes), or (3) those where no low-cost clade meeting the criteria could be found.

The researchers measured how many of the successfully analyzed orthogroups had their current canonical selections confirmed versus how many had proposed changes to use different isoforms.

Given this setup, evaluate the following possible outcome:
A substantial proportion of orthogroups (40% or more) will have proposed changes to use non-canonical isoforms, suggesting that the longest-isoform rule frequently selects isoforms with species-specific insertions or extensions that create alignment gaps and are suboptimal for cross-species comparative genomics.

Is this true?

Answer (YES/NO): NO